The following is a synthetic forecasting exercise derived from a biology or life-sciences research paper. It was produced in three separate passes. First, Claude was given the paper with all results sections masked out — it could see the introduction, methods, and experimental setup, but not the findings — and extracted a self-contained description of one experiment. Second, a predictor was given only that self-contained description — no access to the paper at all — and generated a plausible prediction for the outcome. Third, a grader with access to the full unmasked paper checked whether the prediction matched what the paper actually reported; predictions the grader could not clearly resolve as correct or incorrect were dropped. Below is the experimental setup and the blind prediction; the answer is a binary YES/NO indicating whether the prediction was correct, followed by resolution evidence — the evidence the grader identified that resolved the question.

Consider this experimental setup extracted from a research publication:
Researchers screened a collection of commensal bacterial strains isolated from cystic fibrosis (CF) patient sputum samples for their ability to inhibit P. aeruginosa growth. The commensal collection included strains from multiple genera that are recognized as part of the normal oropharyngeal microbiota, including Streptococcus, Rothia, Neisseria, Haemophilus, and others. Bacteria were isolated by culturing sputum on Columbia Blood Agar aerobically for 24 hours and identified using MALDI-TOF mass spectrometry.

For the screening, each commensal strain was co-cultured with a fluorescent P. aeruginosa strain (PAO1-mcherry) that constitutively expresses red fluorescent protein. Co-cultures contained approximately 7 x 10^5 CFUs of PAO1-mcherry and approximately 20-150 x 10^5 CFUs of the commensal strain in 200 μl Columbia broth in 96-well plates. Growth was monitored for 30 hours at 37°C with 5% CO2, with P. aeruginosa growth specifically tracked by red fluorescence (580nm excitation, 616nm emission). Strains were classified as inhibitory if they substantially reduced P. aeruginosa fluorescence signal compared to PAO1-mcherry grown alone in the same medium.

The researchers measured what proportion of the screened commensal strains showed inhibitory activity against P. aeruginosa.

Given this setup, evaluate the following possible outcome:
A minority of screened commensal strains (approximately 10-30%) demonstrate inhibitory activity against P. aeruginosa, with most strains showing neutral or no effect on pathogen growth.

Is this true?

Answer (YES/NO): NO